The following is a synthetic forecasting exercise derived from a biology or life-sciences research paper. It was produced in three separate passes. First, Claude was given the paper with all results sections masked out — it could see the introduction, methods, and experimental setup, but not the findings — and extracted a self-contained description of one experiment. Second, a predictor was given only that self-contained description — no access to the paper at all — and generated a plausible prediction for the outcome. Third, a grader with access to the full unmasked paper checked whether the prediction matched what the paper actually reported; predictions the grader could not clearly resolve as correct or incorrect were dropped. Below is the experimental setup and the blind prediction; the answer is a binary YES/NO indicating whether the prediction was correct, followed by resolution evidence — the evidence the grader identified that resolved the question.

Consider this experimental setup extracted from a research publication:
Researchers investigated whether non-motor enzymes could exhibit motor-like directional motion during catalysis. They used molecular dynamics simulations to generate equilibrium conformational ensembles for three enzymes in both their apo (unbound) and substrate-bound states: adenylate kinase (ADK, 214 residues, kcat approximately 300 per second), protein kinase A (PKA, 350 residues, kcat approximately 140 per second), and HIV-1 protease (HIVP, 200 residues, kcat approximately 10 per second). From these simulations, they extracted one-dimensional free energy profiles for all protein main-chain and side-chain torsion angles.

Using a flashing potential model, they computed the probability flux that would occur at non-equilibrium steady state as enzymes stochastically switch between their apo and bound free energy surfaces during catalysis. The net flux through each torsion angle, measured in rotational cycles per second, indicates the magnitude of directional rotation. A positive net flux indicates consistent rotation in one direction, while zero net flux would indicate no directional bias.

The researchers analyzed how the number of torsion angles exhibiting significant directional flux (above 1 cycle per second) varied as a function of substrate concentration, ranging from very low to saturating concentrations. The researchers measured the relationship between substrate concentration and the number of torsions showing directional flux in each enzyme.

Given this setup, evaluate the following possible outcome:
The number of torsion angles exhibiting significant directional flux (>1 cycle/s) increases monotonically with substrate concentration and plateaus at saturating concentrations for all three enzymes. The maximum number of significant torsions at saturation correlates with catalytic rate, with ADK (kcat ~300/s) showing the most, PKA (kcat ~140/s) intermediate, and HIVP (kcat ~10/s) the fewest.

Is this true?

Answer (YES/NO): NO